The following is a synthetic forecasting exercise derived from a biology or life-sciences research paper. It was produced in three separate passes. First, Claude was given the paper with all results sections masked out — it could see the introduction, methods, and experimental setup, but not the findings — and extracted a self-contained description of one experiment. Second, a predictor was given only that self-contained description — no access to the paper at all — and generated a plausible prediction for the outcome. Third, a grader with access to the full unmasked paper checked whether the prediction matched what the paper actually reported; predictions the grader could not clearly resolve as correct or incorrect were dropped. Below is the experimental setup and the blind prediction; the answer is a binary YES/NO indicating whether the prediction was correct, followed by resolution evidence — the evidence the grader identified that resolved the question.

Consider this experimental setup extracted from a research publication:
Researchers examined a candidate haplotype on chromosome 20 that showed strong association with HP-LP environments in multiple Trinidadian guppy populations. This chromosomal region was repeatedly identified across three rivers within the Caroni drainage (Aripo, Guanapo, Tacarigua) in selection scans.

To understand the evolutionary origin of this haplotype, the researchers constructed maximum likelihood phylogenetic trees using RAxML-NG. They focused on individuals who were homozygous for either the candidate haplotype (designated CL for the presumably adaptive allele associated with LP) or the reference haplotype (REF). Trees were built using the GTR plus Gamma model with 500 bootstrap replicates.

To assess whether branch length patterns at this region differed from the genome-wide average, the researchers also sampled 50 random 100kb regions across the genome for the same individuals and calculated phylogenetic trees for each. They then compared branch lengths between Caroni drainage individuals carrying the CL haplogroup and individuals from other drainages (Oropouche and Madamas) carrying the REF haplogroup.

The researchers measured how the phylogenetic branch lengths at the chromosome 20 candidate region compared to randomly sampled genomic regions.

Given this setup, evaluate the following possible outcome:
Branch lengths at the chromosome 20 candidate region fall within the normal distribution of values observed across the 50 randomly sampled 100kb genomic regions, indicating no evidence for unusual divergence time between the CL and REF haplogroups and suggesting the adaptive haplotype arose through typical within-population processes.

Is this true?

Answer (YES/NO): NO